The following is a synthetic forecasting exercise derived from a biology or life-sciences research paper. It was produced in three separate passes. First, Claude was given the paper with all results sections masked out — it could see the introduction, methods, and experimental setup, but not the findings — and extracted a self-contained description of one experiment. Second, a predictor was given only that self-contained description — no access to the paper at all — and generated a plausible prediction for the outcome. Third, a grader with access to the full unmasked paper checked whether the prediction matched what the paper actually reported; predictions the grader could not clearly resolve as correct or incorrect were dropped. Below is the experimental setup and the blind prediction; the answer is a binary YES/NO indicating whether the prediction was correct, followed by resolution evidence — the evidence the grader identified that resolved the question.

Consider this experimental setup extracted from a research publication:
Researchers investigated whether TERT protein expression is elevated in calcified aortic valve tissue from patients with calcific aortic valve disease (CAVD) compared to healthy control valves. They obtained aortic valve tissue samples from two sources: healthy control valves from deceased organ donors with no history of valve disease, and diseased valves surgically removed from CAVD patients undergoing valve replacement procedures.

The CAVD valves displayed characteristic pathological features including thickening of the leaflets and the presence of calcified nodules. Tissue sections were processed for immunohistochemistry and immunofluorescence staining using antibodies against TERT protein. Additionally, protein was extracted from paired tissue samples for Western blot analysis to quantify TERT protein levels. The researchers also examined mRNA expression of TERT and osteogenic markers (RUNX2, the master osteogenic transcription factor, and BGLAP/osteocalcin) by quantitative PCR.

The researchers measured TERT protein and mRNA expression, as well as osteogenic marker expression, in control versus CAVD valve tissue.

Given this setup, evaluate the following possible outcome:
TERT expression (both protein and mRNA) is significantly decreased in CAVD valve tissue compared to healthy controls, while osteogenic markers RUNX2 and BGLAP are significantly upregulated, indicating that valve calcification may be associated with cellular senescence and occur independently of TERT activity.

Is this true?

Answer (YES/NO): NO